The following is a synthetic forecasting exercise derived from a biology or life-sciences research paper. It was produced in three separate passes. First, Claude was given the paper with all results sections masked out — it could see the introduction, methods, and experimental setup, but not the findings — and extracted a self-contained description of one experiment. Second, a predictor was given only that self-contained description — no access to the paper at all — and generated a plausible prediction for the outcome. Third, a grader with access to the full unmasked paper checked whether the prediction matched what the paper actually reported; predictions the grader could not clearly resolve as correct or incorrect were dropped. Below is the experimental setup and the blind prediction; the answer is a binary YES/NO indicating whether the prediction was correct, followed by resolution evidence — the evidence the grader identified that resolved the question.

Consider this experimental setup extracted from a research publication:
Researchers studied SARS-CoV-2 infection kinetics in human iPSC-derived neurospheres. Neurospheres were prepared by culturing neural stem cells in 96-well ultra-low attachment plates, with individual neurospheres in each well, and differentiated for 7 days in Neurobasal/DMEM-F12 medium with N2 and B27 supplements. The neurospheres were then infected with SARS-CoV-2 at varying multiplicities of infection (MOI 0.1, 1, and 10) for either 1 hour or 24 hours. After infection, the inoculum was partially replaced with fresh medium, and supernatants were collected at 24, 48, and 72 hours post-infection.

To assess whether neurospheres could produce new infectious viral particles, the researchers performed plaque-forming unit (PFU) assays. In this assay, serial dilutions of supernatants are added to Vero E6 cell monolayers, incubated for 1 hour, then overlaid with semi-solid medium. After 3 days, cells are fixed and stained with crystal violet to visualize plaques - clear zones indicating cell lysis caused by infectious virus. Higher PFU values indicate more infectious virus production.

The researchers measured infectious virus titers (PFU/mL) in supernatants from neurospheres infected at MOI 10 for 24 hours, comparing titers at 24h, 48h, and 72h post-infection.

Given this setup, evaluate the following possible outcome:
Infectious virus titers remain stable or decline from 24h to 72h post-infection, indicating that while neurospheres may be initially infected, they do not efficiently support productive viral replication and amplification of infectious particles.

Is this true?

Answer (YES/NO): YES